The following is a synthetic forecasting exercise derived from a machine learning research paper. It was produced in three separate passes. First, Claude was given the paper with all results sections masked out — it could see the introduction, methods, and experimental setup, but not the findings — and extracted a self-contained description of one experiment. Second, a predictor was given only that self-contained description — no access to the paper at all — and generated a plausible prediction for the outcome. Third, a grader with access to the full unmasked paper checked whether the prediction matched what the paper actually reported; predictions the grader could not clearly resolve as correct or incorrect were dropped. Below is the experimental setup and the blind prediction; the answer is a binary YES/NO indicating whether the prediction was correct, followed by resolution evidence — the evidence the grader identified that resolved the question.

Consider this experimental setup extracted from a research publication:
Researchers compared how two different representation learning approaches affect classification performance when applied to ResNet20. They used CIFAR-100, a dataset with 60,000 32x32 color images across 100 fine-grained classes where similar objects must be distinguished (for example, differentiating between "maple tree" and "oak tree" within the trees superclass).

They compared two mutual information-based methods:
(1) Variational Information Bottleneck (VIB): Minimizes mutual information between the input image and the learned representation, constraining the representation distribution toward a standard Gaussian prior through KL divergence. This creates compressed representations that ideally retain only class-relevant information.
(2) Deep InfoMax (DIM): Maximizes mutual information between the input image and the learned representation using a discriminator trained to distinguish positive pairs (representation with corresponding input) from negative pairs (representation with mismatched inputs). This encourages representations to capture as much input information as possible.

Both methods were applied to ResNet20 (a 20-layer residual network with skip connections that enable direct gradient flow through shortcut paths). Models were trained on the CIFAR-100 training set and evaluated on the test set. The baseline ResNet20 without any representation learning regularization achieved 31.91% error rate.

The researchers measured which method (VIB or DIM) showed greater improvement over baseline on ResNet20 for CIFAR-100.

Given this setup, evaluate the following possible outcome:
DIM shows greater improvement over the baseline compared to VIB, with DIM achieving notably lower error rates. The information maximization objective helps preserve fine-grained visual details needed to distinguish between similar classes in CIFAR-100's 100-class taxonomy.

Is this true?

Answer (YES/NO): NO